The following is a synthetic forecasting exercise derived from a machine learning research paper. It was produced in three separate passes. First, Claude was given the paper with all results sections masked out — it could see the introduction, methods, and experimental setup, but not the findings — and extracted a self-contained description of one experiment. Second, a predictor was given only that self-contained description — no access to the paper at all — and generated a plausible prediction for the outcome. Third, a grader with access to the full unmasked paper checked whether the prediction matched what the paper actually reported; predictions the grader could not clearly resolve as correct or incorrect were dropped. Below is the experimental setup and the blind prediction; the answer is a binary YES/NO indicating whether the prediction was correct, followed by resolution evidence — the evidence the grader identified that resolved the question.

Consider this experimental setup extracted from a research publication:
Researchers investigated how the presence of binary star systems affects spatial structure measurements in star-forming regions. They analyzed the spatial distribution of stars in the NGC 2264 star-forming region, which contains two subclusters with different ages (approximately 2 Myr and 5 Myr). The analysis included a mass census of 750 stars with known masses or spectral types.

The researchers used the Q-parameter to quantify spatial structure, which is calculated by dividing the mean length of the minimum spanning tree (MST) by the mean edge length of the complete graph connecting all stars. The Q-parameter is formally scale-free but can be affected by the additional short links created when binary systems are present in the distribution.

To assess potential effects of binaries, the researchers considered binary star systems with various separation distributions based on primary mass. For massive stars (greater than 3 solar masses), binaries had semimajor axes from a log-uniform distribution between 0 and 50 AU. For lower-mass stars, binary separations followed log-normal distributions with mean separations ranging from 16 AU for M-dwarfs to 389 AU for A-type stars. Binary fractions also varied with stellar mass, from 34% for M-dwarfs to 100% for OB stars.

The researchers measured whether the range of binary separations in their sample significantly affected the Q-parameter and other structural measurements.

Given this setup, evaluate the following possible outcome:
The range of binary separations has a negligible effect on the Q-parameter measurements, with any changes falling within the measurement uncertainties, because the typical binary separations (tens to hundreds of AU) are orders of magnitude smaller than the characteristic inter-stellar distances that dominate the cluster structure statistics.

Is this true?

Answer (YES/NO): YES